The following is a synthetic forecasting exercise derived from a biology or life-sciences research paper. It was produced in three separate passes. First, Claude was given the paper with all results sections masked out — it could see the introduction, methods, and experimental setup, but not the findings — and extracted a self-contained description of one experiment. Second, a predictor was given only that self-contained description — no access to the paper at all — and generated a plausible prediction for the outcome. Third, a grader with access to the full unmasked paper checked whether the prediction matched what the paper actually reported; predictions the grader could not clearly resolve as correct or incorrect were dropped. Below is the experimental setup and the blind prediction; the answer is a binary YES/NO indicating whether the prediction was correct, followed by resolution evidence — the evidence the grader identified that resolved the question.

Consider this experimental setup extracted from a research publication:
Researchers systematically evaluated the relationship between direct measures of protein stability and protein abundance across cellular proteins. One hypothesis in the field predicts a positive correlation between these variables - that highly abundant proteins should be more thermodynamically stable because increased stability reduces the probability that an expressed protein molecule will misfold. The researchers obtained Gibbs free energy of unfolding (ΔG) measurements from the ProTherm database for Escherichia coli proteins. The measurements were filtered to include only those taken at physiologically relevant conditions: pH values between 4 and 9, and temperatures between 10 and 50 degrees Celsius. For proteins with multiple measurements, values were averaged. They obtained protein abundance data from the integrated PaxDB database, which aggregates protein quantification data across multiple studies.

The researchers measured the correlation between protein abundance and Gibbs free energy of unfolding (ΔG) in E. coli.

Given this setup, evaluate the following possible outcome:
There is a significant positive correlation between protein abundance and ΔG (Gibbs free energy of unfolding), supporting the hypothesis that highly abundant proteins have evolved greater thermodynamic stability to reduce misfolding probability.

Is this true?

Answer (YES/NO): NO